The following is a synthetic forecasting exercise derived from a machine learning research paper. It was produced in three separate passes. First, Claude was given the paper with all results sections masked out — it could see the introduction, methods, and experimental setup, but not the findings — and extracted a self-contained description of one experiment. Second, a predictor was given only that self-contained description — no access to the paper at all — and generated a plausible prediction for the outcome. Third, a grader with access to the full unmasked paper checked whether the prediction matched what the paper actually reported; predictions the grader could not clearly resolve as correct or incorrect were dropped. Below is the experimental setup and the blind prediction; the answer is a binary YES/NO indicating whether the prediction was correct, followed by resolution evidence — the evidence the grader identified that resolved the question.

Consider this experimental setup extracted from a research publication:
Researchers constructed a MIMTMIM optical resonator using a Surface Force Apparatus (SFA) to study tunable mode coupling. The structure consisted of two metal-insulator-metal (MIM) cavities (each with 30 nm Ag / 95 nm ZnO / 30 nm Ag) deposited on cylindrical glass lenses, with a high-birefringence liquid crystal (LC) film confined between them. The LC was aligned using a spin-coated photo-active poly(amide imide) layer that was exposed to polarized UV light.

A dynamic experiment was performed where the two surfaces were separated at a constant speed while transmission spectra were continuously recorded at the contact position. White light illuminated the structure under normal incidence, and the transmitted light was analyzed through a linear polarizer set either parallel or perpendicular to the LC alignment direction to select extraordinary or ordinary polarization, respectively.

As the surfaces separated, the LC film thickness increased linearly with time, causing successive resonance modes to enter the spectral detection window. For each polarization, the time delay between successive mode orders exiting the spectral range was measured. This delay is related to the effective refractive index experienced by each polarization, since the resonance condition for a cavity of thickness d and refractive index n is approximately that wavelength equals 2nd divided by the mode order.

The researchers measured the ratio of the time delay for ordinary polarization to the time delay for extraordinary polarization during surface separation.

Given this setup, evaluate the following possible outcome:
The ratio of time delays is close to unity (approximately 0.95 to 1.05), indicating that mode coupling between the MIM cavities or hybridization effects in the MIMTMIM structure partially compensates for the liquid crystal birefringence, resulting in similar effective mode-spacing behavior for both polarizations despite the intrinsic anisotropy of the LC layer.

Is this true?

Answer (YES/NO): NO